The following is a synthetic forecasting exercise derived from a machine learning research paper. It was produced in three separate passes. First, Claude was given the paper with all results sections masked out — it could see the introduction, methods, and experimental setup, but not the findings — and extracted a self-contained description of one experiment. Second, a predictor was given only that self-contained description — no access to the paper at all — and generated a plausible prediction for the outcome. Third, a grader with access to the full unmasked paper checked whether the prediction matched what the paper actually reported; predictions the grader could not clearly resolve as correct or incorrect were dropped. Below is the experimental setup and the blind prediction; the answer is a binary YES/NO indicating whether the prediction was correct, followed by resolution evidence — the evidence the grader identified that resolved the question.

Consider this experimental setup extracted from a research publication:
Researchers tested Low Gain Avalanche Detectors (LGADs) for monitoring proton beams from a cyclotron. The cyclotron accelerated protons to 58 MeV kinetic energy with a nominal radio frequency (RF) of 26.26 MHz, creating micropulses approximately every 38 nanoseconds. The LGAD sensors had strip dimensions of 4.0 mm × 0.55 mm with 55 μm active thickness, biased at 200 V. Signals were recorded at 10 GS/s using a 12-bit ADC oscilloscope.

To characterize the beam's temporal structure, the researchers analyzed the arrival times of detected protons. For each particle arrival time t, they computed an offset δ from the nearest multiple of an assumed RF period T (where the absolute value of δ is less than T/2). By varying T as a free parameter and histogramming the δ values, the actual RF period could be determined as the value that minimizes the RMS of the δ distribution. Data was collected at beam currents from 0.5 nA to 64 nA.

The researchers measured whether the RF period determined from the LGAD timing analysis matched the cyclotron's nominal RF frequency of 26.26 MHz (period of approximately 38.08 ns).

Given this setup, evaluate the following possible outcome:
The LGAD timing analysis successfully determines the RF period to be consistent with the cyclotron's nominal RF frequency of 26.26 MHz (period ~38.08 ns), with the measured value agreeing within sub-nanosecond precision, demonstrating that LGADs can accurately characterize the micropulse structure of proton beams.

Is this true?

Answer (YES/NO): YES